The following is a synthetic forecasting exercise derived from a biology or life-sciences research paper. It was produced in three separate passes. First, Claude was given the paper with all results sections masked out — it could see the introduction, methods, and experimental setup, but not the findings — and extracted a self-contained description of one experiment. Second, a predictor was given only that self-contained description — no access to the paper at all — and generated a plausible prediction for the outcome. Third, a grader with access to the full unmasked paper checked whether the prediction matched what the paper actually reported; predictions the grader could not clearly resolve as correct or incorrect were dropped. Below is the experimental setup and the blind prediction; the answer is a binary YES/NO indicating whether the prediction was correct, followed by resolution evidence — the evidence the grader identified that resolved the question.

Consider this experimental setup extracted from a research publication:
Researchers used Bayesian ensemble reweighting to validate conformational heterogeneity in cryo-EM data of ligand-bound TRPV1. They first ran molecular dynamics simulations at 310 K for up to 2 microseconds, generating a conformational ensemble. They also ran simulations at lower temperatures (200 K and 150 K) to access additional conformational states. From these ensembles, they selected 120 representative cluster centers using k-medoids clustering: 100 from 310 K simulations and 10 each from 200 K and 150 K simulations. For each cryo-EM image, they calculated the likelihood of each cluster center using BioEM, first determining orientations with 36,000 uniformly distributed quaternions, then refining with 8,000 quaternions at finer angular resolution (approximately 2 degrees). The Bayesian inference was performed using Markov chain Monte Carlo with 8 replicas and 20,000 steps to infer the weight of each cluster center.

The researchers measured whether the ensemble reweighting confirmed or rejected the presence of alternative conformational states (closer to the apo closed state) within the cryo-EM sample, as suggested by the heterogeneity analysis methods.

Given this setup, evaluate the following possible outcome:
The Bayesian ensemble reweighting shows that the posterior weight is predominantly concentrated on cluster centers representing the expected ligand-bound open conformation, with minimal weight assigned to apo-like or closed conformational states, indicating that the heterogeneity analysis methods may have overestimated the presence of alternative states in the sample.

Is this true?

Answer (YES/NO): NO